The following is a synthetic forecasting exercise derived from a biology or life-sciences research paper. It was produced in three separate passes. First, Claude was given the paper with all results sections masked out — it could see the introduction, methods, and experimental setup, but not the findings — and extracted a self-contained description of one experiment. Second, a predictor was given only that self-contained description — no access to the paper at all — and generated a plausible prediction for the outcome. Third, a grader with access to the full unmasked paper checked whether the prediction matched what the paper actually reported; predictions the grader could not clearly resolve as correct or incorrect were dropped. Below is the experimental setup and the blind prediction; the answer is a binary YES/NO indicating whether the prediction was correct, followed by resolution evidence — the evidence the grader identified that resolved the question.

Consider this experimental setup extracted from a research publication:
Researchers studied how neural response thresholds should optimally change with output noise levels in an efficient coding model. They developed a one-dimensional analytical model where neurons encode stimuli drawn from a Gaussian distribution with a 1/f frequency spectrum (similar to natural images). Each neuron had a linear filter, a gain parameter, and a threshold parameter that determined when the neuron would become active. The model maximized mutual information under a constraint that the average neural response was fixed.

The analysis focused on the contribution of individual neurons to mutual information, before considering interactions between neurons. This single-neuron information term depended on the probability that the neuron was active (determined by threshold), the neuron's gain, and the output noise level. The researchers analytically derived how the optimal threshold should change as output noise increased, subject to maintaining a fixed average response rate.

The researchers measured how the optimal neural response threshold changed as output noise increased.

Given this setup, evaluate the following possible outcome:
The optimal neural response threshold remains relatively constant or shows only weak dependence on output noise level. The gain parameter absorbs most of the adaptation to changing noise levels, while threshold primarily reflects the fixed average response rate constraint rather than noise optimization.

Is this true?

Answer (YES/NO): NO